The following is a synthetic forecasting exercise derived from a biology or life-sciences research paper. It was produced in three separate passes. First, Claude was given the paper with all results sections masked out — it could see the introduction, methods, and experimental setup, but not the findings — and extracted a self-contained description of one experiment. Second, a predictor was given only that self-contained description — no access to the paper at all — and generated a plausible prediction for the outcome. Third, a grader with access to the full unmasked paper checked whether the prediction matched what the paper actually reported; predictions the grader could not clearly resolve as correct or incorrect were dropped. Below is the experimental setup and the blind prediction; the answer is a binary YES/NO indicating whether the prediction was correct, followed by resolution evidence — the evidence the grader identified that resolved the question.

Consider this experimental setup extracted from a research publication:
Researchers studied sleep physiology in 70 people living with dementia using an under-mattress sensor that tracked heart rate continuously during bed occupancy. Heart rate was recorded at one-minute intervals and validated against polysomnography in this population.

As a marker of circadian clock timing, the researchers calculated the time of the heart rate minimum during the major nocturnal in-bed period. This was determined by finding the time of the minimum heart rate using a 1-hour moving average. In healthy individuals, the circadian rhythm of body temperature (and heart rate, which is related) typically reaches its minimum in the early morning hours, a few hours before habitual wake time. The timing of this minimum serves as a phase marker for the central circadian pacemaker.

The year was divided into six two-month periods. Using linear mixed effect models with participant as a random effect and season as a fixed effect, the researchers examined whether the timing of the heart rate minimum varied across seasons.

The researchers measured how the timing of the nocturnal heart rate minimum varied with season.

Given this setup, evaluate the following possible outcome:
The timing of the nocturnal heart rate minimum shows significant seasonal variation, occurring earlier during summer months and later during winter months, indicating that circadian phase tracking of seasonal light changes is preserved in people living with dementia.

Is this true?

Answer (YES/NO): NO